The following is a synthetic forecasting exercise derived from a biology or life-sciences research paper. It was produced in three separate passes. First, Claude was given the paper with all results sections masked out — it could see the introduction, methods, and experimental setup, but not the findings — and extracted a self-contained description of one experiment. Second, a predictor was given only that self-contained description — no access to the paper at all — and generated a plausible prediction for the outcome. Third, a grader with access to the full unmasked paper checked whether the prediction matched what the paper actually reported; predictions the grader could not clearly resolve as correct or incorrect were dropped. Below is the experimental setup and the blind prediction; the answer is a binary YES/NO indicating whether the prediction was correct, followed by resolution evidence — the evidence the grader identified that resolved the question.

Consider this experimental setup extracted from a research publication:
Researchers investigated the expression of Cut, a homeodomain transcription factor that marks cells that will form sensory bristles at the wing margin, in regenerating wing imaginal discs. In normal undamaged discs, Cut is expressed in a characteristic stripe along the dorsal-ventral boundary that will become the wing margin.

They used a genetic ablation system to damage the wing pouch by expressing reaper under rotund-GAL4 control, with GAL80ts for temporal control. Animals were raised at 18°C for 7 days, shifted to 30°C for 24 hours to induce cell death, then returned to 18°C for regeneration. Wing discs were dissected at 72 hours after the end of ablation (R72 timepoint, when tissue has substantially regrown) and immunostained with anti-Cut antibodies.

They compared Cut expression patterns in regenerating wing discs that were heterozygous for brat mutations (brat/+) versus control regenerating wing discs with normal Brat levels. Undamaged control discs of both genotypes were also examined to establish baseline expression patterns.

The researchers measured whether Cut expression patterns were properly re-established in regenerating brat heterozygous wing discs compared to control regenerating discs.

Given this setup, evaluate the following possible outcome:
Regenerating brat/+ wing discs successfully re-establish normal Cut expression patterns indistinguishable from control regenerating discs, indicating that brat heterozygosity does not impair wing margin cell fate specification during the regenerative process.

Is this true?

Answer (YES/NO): NO